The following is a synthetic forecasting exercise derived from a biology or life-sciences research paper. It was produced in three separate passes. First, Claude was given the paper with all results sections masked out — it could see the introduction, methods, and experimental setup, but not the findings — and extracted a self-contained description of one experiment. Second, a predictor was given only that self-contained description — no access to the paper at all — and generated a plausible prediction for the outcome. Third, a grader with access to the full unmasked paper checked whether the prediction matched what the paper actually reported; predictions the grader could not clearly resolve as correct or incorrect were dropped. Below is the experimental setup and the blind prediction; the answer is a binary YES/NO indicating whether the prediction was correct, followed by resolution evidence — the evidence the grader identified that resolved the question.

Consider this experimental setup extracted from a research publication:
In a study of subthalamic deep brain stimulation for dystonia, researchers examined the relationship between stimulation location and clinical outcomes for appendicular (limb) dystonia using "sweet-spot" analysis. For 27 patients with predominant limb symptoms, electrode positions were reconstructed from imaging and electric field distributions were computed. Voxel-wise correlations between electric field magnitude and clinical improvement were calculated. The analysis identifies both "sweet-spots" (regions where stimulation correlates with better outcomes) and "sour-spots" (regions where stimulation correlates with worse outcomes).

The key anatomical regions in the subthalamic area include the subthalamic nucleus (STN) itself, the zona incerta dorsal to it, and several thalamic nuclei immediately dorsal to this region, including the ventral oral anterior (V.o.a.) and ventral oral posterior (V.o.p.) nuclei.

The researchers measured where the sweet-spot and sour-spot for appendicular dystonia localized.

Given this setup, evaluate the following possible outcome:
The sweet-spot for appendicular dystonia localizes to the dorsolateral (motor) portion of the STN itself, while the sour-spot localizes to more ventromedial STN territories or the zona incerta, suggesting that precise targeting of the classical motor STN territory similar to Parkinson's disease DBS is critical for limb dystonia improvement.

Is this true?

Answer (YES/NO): NO